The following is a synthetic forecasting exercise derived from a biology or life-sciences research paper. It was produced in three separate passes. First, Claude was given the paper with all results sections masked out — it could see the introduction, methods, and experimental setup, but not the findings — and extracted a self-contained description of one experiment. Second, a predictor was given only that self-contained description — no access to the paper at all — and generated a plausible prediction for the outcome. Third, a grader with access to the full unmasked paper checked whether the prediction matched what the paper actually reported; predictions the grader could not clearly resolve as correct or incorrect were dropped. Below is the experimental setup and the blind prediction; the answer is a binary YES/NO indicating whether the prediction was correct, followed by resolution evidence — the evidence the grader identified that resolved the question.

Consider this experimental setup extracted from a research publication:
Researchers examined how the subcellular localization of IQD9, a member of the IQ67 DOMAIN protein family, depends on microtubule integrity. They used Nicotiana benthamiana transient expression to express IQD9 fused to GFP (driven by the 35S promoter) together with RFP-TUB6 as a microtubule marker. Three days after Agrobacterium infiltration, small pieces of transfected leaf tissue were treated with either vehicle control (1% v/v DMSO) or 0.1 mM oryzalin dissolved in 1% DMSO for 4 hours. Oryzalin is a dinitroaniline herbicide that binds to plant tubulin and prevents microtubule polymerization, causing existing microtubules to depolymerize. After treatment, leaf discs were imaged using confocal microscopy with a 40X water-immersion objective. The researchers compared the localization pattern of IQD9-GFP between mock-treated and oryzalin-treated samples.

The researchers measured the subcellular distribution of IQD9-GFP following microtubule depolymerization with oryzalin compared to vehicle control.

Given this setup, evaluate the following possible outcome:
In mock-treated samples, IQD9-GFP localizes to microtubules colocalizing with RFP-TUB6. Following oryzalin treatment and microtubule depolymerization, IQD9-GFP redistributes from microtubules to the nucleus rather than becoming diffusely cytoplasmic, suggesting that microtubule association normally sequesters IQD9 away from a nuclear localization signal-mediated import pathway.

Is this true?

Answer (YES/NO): NO